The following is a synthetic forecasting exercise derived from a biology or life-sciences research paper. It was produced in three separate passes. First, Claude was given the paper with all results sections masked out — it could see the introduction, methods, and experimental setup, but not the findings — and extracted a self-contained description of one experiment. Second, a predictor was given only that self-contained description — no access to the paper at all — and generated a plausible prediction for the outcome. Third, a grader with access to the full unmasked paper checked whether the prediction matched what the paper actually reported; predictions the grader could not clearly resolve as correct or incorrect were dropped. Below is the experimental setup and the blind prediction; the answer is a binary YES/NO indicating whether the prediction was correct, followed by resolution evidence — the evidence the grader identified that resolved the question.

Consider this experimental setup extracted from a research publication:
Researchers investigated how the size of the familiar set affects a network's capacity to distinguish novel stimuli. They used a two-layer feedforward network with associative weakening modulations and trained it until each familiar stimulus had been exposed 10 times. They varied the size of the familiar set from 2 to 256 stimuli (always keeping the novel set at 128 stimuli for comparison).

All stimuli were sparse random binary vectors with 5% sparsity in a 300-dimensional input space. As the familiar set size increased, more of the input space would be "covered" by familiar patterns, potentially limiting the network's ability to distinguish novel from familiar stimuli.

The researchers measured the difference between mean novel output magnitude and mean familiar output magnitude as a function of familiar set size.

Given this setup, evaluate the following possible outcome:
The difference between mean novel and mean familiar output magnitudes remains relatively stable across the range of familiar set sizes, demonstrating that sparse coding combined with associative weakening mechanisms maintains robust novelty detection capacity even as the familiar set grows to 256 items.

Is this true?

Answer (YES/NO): NO